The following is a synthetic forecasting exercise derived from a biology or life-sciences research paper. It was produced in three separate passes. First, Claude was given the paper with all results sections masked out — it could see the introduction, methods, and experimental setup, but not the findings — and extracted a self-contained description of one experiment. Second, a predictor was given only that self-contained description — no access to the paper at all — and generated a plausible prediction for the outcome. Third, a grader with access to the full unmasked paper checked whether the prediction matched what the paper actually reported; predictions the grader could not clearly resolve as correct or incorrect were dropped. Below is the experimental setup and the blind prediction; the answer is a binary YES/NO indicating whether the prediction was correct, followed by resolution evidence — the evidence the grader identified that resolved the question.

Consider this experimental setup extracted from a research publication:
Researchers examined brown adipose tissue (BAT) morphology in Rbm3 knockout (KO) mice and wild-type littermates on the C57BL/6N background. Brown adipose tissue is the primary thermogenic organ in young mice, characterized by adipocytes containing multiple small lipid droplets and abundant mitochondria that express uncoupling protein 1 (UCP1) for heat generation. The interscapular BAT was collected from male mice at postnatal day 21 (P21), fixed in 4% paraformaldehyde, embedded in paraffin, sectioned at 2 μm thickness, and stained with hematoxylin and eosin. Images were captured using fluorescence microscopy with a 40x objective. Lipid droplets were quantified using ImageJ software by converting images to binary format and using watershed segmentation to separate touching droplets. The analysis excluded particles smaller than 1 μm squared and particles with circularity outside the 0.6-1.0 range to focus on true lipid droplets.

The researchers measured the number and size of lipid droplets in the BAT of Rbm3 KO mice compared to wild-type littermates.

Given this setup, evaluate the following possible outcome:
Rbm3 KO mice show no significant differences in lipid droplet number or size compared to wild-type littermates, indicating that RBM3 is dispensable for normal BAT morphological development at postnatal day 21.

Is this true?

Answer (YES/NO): NO